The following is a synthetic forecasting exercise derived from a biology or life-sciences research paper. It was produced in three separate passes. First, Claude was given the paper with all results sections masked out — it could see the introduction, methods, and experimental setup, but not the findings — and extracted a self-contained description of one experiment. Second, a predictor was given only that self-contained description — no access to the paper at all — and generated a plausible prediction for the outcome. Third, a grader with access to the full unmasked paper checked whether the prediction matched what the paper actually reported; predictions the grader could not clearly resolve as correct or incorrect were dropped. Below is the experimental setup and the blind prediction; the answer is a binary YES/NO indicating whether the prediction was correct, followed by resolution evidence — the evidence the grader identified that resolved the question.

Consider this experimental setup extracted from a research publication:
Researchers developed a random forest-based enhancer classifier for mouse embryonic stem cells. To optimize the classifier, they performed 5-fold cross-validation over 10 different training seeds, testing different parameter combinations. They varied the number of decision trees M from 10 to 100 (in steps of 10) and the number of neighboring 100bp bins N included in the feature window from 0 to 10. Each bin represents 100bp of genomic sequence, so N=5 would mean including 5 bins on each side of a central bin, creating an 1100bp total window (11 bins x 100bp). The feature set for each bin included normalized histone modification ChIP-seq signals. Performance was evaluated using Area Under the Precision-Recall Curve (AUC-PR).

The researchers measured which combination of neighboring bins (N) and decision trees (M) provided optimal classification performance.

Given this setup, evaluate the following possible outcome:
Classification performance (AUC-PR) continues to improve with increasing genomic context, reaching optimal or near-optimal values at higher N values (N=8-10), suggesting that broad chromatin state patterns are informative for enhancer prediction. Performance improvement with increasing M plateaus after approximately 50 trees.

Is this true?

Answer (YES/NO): NO